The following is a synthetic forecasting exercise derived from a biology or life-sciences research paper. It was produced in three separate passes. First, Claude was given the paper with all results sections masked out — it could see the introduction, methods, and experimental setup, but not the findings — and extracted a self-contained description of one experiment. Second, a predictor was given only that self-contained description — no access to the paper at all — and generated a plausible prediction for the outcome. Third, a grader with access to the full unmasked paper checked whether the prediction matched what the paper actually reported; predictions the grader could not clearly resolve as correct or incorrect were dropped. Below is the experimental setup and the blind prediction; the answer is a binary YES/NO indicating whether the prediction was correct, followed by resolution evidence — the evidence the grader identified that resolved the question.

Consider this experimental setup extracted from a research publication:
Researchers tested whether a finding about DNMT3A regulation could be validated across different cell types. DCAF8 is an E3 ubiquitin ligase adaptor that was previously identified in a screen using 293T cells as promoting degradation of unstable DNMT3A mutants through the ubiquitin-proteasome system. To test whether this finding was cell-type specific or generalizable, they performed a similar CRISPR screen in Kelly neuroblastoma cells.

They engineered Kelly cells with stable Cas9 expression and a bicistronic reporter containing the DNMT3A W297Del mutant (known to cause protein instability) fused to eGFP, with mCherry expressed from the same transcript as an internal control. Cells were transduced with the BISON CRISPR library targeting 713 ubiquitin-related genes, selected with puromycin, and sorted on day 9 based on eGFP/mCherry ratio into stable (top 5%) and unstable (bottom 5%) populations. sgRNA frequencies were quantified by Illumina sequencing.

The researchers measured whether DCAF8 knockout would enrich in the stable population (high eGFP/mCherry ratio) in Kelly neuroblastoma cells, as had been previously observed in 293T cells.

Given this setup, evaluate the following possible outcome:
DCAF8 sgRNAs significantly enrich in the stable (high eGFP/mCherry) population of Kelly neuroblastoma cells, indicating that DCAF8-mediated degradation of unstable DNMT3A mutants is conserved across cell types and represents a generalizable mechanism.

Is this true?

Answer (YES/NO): YES